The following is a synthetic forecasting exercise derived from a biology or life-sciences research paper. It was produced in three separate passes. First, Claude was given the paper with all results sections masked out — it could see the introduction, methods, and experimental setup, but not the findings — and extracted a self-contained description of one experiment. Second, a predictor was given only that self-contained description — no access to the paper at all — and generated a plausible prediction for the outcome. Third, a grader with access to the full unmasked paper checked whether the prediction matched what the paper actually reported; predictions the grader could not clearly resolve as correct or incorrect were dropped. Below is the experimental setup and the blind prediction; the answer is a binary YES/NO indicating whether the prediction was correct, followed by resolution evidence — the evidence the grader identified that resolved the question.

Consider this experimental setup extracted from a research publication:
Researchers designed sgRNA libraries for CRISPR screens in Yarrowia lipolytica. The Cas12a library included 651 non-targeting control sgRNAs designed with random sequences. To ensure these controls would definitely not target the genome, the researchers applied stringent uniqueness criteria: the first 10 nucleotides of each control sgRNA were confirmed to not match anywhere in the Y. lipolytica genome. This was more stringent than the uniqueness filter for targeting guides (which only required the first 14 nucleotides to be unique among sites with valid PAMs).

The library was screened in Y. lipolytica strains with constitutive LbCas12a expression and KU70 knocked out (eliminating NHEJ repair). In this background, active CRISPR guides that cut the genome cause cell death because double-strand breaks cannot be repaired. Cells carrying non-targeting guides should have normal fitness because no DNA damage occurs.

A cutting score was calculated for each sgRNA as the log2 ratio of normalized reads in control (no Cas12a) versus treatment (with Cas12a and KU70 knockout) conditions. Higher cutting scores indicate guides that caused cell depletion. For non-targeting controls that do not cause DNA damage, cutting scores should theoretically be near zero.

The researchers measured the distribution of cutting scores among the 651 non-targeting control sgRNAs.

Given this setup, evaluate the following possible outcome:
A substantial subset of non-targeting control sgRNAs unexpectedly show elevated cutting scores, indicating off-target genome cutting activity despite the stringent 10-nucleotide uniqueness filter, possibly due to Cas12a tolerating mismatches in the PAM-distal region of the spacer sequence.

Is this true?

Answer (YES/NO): NO